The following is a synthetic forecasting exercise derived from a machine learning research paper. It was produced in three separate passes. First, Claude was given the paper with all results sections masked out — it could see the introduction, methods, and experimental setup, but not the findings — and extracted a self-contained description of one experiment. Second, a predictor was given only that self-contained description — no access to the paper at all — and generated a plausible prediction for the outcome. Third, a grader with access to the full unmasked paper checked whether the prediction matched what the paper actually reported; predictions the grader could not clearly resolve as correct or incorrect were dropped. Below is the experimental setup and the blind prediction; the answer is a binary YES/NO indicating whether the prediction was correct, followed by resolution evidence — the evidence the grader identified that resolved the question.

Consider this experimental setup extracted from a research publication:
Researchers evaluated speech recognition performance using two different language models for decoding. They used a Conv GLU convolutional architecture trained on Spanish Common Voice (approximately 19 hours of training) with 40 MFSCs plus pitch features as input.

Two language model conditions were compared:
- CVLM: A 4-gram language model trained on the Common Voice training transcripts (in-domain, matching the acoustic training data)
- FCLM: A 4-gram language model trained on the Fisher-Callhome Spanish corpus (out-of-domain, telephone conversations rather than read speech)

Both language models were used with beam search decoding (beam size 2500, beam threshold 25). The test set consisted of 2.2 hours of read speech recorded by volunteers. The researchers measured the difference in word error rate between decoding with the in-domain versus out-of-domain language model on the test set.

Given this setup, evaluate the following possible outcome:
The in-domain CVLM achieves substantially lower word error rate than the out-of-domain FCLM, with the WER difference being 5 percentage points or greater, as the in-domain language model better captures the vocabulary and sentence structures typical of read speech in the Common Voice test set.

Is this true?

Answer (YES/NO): YES